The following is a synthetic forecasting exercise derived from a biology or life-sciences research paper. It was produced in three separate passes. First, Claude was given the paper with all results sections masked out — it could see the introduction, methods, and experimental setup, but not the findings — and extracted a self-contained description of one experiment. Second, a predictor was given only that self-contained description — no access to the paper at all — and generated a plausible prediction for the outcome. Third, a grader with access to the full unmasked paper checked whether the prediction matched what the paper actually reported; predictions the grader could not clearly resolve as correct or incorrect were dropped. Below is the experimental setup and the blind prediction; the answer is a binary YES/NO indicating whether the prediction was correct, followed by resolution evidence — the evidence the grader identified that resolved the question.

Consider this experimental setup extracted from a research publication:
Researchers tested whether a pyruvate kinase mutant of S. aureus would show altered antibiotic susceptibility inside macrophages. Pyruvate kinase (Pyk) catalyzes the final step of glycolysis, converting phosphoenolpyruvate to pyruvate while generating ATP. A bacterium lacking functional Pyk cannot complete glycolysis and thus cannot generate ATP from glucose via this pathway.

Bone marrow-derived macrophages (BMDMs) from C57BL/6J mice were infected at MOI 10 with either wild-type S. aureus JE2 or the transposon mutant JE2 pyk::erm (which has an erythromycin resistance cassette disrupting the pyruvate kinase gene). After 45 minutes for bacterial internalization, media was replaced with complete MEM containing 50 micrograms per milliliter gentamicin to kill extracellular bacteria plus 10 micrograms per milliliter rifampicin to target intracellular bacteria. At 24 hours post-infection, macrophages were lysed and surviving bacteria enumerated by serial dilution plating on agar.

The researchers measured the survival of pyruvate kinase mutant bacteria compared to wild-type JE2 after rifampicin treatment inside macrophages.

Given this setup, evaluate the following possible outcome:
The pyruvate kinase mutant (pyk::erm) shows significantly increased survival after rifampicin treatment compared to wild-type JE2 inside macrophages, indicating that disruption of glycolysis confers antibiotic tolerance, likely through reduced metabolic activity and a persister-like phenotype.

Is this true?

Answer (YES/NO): YES